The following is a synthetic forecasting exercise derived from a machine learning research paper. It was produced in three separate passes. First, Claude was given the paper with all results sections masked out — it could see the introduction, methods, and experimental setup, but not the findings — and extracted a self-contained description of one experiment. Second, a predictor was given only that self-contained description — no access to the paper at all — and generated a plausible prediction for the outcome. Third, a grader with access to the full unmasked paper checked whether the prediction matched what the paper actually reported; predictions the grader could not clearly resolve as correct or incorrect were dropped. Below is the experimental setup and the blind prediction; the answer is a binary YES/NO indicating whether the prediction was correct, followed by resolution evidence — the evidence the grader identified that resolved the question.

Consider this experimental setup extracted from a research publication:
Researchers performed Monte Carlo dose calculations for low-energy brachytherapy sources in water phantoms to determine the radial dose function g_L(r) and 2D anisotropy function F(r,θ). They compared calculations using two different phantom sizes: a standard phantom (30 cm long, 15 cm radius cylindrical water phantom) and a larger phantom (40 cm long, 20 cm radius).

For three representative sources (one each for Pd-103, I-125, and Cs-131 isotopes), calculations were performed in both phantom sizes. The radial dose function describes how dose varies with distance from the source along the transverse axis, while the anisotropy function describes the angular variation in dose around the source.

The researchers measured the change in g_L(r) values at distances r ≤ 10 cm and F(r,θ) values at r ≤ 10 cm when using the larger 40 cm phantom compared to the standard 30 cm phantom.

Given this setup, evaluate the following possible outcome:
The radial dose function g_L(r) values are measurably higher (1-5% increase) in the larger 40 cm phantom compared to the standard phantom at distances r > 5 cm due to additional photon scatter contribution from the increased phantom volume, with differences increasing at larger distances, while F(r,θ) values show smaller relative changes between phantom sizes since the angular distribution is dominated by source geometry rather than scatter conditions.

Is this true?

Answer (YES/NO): NO